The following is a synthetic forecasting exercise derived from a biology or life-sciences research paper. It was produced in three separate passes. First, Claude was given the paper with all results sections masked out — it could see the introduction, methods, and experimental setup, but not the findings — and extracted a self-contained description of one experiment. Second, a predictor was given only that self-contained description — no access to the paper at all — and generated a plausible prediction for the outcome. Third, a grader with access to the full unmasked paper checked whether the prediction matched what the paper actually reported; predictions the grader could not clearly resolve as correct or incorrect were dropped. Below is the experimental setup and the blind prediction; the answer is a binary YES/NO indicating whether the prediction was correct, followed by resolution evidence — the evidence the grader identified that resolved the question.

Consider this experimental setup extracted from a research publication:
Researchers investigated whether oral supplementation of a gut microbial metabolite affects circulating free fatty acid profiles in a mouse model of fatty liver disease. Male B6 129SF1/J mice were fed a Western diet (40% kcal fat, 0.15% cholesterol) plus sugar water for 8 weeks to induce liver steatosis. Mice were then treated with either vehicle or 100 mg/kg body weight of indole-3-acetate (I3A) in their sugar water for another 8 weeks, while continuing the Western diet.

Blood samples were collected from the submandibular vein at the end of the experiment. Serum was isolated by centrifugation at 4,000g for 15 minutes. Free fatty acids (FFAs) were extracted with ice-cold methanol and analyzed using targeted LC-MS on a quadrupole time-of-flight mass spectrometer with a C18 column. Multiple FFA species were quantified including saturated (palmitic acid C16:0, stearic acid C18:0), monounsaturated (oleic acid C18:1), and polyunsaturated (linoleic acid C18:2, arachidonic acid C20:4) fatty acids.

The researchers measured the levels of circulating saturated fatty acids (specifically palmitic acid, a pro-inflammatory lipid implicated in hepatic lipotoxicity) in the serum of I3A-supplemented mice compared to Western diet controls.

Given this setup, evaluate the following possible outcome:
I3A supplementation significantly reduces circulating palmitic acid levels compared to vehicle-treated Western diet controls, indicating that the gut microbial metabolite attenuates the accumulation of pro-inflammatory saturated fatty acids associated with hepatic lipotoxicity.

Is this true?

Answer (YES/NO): NO